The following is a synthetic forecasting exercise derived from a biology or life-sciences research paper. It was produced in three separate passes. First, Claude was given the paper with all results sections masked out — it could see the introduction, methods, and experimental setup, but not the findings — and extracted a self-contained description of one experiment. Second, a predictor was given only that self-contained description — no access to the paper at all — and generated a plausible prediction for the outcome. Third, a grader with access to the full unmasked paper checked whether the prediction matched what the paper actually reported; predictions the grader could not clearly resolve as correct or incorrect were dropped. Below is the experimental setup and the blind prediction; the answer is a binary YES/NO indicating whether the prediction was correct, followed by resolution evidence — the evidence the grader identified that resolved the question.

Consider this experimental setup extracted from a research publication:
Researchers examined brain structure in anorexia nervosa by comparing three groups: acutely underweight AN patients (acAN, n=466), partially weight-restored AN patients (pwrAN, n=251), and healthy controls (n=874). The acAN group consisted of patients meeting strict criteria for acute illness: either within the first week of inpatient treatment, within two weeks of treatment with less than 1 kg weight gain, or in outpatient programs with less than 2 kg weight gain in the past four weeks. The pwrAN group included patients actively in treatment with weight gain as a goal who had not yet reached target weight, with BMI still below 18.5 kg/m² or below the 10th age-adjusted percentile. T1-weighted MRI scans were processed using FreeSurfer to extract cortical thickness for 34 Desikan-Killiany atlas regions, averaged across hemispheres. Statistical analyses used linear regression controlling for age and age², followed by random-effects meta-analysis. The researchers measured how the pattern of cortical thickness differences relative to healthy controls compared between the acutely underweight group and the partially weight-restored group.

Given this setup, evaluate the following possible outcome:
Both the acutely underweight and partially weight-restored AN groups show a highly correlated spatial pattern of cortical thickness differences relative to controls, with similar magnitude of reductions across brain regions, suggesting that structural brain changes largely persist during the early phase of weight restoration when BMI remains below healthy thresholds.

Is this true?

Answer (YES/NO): NO